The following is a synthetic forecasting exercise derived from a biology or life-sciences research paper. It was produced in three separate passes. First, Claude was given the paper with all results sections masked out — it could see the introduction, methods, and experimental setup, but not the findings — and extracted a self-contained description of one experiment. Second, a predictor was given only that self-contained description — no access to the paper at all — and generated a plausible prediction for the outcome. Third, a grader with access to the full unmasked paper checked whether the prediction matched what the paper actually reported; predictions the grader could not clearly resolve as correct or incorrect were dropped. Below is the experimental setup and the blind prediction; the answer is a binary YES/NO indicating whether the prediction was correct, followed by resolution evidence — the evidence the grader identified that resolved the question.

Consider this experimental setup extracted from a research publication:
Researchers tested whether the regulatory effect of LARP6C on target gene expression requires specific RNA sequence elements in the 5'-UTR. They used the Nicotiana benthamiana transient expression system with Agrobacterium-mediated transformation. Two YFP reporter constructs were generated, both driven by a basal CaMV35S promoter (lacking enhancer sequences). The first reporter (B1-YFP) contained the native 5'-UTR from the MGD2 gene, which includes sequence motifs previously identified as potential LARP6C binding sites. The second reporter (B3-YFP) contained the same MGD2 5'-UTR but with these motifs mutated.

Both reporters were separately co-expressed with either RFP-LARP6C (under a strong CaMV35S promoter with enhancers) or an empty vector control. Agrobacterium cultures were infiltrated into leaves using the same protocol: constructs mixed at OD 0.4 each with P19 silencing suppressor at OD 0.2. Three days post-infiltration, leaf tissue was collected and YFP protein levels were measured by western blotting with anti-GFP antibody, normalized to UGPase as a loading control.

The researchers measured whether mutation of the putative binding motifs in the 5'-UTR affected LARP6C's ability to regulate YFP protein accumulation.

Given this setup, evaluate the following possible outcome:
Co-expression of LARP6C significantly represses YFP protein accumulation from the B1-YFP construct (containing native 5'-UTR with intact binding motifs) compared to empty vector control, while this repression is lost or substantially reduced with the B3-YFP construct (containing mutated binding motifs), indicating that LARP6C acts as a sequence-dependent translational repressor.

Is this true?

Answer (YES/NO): YES